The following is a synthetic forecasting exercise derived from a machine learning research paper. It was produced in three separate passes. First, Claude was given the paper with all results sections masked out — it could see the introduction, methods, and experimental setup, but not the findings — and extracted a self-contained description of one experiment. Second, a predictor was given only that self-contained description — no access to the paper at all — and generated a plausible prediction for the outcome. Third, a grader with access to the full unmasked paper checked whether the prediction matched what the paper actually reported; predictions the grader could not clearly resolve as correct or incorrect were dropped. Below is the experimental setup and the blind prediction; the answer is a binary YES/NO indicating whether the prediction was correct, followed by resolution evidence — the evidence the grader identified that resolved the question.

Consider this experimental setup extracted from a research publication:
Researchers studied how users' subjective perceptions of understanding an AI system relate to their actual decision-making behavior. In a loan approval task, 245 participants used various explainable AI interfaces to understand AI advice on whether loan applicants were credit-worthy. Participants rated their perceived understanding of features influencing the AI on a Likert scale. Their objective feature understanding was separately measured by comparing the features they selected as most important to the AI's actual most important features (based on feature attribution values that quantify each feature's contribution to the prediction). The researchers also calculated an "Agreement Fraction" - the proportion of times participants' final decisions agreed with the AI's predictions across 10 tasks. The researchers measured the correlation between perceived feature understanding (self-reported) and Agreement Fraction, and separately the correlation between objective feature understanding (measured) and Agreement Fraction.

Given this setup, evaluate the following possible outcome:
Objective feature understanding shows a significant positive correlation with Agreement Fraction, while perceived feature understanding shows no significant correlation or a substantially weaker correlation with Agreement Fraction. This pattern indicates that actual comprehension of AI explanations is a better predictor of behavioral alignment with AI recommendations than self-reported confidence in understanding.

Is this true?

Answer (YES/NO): YES